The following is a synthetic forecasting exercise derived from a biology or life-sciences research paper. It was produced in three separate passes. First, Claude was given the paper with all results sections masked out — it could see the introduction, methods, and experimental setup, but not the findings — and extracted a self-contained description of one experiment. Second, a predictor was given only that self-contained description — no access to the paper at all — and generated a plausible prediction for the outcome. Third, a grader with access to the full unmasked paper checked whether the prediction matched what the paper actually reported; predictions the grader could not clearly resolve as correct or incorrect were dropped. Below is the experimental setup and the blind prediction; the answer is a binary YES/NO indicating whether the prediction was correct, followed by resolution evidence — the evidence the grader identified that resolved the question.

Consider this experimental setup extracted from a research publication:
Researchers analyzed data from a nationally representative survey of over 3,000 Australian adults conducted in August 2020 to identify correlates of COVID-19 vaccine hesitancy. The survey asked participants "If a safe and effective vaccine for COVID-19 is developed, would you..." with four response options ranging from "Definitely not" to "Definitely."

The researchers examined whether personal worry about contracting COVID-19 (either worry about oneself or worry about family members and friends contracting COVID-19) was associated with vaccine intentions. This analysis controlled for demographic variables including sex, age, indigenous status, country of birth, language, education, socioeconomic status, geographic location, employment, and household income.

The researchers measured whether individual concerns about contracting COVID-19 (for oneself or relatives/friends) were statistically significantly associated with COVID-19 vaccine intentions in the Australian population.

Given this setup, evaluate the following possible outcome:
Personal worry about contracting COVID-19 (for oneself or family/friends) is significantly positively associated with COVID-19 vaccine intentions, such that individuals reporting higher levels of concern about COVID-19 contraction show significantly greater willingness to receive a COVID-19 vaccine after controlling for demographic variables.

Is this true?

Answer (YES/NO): NO